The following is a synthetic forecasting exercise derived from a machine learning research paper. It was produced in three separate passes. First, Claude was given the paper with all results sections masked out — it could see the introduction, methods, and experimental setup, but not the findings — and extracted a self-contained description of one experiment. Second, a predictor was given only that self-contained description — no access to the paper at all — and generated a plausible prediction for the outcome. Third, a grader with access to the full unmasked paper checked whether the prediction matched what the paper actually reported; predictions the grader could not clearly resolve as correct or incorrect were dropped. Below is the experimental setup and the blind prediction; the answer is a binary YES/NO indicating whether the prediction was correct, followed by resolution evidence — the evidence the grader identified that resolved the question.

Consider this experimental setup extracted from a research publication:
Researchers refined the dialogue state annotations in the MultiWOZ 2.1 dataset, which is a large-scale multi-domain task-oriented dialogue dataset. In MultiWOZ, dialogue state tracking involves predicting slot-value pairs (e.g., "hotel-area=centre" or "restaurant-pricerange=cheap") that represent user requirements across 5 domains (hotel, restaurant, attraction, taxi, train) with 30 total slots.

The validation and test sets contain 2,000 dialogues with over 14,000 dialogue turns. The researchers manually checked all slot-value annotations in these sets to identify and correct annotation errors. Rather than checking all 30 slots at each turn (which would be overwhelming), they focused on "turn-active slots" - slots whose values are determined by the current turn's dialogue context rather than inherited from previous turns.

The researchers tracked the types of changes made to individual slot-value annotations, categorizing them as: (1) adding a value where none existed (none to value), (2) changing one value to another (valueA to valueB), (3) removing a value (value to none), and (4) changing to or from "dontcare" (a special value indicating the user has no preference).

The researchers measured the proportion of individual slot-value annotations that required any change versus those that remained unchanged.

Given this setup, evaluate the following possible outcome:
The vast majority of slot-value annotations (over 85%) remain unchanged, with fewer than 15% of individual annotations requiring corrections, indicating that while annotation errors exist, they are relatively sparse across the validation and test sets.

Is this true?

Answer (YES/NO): YES